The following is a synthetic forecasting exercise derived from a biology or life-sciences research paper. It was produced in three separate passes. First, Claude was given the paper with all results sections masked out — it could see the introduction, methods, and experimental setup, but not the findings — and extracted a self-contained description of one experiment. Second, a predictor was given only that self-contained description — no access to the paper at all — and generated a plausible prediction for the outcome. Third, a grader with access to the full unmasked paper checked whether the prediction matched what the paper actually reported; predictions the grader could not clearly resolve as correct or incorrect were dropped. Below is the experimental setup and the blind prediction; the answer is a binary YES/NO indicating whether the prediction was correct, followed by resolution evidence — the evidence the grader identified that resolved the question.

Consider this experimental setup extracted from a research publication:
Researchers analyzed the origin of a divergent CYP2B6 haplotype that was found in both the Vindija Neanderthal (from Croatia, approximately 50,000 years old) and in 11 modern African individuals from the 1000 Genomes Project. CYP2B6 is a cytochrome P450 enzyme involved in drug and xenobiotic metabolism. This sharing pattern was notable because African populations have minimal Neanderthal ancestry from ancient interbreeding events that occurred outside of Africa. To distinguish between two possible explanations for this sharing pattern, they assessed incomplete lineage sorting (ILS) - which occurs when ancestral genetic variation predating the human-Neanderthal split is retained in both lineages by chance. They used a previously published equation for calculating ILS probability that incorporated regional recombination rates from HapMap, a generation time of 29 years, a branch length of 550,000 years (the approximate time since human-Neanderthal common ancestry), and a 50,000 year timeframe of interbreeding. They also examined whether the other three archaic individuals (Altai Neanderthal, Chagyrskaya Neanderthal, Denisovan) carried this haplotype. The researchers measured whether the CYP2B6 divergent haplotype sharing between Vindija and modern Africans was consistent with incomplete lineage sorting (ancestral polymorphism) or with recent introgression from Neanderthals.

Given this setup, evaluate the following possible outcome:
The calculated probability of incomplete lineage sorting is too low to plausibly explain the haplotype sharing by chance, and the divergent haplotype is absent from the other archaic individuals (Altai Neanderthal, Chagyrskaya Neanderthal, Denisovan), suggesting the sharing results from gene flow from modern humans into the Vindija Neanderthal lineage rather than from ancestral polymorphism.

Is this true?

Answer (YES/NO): NO